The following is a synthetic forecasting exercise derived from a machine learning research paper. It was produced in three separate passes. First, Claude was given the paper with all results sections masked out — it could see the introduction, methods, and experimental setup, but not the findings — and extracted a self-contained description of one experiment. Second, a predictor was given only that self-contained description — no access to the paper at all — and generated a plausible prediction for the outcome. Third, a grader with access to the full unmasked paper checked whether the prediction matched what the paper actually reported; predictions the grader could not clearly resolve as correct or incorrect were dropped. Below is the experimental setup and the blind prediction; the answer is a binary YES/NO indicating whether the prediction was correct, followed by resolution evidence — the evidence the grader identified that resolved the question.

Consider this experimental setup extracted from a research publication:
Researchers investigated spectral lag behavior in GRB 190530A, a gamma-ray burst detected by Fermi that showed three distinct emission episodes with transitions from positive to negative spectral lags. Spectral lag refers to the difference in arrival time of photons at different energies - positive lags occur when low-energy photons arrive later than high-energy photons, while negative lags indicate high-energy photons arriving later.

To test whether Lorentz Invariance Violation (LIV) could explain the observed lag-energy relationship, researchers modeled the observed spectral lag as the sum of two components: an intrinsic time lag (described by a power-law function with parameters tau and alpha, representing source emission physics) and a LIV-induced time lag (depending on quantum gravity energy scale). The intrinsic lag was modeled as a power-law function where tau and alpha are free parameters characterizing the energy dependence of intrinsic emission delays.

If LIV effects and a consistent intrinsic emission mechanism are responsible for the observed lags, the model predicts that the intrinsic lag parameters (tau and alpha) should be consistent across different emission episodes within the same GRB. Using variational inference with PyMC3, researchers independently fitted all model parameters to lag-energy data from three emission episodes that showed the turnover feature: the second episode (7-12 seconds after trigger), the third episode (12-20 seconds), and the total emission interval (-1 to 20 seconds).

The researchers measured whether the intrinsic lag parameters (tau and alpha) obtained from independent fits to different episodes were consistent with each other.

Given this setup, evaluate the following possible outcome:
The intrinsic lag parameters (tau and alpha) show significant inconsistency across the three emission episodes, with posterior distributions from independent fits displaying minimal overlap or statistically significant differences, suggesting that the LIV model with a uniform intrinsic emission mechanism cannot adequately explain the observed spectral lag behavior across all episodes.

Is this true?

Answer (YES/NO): YES